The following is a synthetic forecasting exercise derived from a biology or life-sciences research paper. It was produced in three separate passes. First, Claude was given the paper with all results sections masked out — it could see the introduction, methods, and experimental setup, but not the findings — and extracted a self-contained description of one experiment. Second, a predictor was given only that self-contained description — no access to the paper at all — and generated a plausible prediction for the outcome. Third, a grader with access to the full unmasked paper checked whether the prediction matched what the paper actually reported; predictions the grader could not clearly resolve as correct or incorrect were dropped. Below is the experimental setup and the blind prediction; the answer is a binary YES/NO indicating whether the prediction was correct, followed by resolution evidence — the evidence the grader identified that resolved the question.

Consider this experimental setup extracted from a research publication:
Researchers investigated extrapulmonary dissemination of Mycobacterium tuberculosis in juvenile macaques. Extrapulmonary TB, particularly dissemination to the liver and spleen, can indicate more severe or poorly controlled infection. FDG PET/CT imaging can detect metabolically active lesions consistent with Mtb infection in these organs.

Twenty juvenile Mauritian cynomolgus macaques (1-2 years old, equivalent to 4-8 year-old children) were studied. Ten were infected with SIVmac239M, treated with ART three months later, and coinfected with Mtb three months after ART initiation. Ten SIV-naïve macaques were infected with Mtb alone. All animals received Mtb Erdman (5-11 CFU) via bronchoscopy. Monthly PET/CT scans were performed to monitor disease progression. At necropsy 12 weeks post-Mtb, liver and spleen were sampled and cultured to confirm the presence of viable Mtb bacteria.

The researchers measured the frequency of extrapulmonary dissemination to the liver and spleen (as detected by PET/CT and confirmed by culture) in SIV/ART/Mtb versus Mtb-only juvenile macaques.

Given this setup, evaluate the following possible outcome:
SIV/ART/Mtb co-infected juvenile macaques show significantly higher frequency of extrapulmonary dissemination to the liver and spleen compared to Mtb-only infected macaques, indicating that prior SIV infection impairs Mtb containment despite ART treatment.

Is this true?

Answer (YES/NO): NO